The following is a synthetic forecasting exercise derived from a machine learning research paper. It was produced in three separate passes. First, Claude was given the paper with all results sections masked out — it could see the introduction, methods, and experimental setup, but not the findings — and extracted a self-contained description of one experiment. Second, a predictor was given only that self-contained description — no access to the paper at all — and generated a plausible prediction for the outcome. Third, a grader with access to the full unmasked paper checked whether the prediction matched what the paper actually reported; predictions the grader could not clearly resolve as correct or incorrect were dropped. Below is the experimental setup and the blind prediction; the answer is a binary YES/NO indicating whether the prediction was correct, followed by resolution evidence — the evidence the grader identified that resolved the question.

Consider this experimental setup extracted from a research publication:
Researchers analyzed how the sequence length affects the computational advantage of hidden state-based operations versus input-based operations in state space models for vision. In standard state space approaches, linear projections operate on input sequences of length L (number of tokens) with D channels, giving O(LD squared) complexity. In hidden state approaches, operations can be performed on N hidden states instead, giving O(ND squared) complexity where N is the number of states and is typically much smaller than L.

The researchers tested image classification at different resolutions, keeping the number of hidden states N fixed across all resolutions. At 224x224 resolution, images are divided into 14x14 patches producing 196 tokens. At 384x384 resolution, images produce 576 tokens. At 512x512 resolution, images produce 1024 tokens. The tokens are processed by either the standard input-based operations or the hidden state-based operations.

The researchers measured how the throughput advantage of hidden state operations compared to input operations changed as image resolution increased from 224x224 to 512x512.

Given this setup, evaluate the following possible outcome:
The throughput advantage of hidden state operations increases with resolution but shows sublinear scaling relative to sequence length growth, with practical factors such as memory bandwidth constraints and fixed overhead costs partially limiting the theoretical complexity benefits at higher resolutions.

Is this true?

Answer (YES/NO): YES